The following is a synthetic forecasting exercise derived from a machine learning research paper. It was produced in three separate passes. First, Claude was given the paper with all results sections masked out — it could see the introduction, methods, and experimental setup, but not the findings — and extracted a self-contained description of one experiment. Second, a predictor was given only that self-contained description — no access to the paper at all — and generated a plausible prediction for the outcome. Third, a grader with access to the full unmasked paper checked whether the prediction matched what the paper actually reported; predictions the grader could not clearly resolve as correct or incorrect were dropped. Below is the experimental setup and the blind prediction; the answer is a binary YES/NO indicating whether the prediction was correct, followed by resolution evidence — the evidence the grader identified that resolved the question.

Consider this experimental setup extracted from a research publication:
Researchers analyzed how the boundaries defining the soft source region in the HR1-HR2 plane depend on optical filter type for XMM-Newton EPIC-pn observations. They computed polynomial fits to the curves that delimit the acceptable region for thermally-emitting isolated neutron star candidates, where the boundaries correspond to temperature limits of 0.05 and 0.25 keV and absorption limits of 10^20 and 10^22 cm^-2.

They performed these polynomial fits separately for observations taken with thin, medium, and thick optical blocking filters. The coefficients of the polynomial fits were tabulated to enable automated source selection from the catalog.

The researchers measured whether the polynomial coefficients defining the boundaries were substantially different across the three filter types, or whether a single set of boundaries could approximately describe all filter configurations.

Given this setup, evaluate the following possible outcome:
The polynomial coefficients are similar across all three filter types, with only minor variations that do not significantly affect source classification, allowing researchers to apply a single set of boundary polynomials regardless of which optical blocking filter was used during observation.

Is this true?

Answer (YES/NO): NO